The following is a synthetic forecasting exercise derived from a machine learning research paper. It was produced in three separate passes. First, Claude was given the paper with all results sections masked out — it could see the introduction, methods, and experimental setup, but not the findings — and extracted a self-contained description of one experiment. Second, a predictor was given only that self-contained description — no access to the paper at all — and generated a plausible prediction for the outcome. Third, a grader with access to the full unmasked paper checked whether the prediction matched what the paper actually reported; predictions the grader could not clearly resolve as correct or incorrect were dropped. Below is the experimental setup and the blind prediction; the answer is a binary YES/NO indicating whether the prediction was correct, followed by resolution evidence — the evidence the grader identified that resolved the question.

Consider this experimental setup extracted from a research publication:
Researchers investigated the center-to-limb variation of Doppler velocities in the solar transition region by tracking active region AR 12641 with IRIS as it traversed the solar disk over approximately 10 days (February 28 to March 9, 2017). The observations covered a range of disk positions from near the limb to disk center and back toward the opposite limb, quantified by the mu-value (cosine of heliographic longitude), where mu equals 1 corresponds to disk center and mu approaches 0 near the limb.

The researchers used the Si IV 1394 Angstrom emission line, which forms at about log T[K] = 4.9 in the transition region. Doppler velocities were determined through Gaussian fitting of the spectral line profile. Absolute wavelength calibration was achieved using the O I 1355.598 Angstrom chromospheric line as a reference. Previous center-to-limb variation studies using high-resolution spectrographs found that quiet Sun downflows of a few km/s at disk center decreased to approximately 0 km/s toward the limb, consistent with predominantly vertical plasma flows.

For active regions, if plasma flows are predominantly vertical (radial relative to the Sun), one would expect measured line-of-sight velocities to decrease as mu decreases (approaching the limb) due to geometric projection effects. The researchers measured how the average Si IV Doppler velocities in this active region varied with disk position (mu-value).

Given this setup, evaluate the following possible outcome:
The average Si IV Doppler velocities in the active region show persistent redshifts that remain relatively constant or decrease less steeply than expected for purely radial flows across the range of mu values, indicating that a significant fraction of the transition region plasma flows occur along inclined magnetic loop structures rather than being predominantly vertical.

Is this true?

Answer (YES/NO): NO